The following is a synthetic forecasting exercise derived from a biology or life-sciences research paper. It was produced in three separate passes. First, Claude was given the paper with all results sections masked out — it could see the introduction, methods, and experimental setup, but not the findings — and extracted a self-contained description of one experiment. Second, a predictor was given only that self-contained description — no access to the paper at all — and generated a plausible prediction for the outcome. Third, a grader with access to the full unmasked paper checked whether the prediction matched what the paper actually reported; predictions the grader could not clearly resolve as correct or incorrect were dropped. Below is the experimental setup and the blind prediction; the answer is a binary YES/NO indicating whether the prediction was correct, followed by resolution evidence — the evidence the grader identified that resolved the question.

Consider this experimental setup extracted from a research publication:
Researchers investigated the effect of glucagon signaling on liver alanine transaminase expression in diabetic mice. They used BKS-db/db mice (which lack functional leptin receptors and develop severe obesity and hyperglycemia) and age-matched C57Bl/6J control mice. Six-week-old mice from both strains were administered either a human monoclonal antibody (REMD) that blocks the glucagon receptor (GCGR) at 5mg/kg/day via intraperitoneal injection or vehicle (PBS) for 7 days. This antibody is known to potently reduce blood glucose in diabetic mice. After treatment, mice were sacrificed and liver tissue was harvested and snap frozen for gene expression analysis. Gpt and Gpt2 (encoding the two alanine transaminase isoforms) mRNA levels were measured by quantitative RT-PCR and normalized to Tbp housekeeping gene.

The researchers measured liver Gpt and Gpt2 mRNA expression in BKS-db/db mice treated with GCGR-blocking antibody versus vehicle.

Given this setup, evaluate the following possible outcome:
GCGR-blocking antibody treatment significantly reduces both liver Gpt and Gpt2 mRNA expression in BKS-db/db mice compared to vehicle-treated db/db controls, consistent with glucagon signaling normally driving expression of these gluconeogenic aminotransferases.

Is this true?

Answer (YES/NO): YES